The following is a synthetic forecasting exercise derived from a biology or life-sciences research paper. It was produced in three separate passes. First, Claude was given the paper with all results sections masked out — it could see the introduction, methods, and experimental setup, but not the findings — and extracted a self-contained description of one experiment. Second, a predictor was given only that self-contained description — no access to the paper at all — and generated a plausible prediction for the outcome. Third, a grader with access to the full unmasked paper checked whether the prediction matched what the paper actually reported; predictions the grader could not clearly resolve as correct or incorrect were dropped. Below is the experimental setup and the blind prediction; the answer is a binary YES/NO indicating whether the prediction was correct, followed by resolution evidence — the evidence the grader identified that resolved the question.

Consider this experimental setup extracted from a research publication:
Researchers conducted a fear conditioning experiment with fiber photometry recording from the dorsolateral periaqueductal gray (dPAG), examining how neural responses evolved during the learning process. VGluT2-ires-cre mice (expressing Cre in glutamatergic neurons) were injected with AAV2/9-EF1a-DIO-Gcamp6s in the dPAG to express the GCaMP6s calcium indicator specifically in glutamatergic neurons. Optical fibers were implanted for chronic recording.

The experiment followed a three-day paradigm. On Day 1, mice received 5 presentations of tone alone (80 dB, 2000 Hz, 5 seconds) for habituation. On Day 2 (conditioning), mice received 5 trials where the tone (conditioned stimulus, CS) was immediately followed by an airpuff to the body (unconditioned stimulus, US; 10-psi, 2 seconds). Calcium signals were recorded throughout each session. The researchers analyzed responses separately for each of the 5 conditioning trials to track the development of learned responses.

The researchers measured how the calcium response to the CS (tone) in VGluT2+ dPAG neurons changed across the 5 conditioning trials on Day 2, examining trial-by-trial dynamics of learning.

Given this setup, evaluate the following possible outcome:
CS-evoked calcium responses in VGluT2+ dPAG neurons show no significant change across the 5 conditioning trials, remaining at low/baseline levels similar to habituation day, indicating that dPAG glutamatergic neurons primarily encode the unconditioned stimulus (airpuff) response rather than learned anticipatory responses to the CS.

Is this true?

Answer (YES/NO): NO